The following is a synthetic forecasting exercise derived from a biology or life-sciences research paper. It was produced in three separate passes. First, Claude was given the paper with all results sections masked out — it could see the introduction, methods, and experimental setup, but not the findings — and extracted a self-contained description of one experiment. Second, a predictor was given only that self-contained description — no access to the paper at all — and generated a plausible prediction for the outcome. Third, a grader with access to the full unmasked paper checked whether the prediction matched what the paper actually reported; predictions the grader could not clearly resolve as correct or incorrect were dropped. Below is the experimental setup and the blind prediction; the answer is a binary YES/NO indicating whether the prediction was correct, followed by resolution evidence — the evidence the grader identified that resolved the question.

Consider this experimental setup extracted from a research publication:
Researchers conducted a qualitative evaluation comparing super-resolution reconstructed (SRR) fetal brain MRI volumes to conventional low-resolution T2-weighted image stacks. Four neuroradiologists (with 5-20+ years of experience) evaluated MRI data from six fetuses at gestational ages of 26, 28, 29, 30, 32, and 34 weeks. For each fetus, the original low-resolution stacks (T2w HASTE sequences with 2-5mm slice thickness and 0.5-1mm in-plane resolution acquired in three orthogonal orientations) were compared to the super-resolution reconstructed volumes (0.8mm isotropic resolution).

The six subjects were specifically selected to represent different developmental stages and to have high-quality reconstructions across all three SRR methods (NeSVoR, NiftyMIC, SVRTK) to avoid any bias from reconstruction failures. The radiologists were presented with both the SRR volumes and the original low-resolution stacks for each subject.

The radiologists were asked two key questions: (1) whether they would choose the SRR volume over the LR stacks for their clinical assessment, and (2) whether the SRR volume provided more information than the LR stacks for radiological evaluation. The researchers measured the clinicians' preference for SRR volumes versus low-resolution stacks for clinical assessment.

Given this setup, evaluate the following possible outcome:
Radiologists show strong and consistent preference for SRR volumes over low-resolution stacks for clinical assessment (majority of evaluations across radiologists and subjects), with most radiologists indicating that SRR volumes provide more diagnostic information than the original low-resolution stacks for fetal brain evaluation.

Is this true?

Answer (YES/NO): NO